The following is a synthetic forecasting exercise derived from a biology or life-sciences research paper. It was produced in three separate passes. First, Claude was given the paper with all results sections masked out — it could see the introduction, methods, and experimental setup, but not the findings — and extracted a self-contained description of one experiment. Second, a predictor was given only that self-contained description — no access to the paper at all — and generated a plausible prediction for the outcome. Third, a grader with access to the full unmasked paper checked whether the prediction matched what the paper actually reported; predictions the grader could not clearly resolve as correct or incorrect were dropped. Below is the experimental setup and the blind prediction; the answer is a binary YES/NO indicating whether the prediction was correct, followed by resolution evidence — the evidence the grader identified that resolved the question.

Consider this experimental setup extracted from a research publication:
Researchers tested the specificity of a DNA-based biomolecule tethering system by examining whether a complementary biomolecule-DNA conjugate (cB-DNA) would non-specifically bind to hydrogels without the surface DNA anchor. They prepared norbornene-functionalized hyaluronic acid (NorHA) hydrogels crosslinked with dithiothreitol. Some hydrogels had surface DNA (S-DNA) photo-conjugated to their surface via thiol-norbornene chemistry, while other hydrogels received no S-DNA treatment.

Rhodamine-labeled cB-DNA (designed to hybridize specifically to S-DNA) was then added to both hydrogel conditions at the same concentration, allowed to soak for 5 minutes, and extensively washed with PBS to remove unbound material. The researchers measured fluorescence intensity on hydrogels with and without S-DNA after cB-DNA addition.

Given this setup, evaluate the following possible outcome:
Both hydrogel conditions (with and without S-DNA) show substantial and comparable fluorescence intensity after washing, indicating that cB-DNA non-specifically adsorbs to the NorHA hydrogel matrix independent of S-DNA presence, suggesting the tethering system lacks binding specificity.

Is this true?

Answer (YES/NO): NO